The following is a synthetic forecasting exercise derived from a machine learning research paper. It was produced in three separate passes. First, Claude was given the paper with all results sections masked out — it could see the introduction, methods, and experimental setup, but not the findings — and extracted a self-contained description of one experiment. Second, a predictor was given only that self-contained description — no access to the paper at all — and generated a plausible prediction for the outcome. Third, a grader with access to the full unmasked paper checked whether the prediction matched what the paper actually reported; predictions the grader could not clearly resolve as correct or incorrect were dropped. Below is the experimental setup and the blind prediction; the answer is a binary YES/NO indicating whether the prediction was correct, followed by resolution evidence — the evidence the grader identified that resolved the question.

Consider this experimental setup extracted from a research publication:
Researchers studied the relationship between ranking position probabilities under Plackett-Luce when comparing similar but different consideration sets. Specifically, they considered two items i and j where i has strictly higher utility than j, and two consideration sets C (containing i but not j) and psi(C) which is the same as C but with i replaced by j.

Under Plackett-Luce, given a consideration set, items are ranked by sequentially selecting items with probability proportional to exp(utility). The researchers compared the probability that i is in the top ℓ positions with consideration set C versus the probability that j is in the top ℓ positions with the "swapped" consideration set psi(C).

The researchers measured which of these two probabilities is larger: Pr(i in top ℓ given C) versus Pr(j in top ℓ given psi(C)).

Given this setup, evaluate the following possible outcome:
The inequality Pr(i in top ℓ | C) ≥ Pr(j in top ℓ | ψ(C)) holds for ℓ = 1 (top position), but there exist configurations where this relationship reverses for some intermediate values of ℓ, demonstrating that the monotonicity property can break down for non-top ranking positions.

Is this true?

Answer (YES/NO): NO